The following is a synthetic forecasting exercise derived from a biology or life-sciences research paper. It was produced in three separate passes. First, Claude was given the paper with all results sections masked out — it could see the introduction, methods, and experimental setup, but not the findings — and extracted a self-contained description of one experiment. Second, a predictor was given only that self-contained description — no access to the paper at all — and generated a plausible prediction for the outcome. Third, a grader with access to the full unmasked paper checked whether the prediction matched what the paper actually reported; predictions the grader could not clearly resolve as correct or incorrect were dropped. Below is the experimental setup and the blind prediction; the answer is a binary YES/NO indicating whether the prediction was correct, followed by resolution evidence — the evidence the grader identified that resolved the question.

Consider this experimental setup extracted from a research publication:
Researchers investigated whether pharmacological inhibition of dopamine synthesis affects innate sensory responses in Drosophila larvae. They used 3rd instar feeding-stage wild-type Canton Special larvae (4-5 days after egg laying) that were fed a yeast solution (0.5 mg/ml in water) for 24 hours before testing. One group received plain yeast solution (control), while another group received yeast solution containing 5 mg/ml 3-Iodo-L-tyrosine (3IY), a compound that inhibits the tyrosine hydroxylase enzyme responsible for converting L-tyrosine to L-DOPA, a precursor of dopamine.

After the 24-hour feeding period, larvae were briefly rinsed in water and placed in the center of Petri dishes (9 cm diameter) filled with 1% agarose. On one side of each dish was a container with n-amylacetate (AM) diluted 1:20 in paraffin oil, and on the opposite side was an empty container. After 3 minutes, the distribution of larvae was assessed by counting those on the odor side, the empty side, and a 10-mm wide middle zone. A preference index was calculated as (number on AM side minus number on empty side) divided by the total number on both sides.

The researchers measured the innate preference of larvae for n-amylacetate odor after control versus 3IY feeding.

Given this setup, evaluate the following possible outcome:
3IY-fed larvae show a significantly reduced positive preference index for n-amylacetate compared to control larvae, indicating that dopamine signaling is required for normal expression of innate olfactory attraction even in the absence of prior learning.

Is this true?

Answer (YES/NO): NO